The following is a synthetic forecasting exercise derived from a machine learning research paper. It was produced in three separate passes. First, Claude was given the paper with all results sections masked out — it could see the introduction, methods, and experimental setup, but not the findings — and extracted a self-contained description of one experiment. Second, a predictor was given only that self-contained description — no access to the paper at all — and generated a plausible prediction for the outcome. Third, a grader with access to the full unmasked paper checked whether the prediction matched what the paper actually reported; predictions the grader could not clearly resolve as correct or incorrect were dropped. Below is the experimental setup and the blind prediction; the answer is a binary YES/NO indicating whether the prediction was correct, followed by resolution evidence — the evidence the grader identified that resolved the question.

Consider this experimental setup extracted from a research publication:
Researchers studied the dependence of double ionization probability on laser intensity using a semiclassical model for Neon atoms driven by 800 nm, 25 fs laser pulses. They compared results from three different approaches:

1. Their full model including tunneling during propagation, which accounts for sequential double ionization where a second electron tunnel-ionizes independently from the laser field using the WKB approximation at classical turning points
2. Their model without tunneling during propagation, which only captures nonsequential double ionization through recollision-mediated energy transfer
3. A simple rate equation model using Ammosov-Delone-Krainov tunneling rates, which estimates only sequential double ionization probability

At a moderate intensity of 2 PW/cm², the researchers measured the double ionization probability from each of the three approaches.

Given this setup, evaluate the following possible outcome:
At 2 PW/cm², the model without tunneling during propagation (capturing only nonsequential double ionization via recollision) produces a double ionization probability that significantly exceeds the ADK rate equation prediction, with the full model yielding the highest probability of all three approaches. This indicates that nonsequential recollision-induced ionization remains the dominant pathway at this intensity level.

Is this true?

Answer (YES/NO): YES